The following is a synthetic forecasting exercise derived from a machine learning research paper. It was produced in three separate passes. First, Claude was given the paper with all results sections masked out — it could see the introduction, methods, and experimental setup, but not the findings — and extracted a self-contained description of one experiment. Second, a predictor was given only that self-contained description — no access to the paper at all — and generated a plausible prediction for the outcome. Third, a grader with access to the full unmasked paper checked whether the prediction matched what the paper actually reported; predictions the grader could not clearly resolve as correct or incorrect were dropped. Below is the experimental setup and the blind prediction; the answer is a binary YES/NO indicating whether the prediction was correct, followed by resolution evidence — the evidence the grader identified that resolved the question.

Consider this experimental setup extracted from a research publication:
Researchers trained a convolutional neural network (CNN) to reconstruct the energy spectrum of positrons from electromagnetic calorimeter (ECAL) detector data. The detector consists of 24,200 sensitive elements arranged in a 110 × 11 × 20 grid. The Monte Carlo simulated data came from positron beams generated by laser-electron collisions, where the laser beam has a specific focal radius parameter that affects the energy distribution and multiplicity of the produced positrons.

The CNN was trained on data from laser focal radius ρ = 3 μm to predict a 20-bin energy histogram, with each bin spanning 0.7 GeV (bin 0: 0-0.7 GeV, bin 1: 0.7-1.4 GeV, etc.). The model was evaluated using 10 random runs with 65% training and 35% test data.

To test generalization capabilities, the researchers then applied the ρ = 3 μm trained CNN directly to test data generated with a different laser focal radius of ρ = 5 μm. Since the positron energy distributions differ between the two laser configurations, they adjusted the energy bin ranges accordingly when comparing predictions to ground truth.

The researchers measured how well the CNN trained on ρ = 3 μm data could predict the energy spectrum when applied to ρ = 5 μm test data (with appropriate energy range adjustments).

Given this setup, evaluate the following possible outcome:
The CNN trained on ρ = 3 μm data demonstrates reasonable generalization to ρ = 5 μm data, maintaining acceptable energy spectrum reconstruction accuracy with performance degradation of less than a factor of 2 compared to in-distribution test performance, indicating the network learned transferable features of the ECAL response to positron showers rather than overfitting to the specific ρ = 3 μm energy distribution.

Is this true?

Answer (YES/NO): YES